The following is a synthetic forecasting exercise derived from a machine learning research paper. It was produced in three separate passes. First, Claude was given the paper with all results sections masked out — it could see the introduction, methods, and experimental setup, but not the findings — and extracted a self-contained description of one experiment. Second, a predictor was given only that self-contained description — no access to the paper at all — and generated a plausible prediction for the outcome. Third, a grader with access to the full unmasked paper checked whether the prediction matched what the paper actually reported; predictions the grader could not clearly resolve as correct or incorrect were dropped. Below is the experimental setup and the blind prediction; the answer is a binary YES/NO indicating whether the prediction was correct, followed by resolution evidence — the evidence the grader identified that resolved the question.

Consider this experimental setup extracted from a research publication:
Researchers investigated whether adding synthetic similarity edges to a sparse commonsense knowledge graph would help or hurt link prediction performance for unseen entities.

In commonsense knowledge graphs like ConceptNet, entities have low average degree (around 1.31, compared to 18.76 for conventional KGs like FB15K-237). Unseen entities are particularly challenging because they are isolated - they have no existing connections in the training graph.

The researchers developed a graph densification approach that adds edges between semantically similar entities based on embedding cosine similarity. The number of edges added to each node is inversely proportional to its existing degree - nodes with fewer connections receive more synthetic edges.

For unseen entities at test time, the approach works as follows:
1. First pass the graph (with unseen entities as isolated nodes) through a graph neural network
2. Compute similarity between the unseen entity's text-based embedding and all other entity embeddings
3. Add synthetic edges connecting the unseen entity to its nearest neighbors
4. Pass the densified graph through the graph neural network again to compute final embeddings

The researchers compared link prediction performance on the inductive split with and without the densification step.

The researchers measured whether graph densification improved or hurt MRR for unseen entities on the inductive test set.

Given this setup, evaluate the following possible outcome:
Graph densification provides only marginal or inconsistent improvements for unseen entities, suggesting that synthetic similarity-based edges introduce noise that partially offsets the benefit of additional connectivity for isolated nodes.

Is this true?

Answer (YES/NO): NO